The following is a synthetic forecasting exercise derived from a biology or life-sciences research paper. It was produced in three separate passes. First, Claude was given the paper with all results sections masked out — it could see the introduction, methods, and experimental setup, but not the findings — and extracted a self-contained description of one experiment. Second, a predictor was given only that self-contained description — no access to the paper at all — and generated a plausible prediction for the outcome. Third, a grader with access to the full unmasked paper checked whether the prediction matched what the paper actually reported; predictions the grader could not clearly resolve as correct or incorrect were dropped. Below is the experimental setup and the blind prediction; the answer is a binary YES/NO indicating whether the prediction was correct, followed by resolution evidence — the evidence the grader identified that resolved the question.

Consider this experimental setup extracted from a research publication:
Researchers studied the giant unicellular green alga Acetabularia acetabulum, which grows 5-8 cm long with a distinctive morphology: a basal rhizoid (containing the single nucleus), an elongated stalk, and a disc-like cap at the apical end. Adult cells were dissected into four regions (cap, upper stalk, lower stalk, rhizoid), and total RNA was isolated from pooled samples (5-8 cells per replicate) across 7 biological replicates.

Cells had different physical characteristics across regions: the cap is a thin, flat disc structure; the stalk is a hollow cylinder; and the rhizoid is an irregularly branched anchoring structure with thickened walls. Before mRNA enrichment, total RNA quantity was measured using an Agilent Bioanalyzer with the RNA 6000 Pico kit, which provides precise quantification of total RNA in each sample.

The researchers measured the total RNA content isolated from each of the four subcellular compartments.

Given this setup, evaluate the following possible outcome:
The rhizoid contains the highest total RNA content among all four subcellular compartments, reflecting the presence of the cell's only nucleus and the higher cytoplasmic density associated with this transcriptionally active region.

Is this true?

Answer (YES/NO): NO